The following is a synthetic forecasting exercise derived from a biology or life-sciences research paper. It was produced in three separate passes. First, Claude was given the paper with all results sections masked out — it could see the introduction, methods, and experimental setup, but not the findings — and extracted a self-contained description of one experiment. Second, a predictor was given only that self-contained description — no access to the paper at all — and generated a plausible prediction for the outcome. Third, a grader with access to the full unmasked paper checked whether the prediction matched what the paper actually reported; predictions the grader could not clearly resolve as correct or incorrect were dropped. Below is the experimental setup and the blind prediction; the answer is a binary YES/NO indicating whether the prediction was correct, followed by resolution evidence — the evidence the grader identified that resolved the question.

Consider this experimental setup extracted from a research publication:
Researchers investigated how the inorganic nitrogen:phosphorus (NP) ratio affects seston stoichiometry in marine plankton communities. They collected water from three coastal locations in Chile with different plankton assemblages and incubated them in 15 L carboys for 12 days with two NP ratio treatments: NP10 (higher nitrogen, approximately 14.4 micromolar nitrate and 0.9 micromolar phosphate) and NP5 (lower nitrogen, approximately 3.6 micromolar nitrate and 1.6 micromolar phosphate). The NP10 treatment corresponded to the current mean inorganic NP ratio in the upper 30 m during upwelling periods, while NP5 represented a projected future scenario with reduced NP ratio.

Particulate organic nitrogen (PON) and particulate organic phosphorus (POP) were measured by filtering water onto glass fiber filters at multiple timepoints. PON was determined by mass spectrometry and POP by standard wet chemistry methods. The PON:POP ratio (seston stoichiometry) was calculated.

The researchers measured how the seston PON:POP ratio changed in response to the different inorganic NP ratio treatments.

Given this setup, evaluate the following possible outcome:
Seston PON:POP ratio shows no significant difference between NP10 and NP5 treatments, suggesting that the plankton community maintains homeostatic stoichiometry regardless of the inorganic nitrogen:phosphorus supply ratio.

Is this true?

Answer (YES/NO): NO